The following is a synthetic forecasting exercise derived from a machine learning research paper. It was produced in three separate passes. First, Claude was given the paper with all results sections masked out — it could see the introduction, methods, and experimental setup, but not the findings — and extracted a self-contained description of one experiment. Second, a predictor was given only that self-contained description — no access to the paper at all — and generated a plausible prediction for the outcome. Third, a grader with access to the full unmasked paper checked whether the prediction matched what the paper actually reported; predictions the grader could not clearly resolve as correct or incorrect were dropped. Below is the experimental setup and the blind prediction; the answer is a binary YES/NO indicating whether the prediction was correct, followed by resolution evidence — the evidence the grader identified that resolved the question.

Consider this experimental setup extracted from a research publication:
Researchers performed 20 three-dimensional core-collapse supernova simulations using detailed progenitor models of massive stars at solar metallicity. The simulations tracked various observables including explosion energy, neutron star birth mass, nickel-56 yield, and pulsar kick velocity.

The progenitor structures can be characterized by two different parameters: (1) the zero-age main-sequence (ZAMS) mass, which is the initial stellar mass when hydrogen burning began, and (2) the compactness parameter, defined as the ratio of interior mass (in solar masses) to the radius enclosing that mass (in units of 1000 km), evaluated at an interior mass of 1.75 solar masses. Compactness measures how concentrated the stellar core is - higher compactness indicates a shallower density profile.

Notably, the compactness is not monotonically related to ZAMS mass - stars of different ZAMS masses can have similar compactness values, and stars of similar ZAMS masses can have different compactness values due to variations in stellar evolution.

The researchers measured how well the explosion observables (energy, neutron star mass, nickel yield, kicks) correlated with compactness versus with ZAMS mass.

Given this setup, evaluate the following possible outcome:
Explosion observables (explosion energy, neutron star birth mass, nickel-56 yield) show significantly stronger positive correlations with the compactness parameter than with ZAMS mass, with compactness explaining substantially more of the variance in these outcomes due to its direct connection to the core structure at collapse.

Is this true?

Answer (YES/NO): YES